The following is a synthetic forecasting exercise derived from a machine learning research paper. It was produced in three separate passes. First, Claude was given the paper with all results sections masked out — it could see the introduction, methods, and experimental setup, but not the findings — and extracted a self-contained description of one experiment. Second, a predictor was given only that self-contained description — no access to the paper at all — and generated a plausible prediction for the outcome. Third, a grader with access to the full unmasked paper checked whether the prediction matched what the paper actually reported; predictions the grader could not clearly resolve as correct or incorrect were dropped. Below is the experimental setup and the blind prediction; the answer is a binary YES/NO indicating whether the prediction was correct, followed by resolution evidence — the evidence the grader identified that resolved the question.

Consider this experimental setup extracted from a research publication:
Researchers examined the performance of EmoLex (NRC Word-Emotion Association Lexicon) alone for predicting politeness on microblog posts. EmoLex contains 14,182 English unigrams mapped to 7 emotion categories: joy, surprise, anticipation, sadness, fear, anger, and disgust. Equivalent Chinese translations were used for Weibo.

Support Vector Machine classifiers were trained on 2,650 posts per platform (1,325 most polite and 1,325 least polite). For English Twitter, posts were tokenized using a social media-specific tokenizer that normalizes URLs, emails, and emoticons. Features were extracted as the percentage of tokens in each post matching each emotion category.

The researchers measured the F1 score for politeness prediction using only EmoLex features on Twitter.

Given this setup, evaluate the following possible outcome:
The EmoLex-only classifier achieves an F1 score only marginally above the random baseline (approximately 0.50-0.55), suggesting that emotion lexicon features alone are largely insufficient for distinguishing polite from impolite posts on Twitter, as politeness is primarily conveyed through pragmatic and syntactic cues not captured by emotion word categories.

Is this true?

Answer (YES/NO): NO